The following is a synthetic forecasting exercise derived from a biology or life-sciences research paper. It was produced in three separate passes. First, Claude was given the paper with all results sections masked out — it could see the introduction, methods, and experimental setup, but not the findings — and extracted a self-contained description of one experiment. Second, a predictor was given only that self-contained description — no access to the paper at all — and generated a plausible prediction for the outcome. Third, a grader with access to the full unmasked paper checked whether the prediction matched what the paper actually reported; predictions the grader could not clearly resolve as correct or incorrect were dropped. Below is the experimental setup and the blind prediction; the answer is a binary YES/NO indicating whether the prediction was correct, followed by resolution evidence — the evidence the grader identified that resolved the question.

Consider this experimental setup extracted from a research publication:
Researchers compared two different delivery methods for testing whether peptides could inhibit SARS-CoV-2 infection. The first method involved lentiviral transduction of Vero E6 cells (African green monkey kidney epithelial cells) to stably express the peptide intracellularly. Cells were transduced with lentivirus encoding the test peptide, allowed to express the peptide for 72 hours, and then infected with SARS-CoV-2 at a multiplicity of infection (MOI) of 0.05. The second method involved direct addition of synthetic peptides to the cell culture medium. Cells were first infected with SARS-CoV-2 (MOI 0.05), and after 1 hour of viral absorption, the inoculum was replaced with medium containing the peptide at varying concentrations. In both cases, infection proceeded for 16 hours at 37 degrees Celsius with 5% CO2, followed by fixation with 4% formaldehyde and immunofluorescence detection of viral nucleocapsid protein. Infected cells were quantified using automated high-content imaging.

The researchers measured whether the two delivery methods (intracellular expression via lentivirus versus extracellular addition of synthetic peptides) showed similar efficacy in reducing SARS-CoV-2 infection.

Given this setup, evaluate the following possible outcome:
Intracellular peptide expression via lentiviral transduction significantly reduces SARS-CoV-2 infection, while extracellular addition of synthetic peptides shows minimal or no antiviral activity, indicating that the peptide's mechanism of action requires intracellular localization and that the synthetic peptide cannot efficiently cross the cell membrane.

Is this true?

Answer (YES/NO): NO